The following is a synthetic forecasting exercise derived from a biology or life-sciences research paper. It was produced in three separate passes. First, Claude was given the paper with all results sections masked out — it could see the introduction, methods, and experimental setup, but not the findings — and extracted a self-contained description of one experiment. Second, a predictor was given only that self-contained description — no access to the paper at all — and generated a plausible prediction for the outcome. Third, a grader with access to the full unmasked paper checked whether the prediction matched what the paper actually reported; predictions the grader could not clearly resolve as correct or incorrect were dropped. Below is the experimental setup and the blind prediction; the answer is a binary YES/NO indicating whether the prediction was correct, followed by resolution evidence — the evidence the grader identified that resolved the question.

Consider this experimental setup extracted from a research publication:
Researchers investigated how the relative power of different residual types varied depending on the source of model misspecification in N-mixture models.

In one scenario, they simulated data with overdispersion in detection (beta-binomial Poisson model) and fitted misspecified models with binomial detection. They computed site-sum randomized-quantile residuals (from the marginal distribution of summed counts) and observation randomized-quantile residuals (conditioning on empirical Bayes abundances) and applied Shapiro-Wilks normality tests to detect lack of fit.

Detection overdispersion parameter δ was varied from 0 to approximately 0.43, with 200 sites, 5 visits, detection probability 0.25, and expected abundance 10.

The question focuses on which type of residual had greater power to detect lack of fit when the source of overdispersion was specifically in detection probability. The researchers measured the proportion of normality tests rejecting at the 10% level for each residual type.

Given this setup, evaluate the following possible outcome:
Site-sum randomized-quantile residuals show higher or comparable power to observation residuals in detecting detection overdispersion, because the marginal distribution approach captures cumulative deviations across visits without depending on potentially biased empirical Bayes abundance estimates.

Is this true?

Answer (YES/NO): NO